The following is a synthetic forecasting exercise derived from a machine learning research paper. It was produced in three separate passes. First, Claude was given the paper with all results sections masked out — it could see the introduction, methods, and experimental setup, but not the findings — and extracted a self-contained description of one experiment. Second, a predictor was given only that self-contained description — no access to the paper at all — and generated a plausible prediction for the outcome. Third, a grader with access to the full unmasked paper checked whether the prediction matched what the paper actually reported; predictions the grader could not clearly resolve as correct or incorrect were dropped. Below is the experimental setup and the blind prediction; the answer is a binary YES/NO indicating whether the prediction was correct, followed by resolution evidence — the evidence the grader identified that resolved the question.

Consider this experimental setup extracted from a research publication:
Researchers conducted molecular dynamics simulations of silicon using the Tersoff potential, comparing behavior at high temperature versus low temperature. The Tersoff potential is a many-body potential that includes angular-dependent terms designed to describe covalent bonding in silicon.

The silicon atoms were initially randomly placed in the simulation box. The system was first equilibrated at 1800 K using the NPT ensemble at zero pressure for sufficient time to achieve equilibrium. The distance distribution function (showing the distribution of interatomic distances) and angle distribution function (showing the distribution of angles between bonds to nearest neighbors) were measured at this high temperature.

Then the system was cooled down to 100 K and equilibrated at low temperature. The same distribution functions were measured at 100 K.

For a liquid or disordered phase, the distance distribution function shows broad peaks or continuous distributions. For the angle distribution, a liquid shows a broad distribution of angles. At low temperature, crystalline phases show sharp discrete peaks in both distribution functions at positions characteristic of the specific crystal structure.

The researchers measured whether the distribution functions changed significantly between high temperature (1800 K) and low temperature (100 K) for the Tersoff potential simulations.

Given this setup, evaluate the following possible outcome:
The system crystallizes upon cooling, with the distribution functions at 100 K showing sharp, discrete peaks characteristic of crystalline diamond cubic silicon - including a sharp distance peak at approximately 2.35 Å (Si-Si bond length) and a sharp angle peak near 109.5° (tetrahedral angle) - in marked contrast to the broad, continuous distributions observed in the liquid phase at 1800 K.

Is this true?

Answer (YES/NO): NO